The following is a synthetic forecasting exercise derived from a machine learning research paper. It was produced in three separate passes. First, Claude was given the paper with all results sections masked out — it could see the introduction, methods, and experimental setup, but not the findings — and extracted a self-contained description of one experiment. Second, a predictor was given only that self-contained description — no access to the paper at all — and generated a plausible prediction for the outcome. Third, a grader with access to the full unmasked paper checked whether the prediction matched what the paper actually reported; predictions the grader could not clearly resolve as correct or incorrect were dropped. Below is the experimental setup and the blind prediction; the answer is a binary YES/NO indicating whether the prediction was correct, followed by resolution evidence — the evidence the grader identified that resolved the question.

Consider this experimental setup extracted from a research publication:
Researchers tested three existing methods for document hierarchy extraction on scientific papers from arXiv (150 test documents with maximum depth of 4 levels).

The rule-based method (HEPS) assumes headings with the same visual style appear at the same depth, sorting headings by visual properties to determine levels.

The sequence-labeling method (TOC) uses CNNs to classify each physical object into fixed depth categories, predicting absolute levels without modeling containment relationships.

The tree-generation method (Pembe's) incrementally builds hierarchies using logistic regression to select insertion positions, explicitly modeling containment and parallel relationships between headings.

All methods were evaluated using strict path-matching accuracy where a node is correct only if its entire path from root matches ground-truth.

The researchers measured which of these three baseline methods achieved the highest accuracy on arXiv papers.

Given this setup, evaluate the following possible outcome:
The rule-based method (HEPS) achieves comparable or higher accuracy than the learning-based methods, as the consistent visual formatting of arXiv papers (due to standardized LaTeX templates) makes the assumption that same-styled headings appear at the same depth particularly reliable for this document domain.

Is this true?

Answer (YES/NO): NO